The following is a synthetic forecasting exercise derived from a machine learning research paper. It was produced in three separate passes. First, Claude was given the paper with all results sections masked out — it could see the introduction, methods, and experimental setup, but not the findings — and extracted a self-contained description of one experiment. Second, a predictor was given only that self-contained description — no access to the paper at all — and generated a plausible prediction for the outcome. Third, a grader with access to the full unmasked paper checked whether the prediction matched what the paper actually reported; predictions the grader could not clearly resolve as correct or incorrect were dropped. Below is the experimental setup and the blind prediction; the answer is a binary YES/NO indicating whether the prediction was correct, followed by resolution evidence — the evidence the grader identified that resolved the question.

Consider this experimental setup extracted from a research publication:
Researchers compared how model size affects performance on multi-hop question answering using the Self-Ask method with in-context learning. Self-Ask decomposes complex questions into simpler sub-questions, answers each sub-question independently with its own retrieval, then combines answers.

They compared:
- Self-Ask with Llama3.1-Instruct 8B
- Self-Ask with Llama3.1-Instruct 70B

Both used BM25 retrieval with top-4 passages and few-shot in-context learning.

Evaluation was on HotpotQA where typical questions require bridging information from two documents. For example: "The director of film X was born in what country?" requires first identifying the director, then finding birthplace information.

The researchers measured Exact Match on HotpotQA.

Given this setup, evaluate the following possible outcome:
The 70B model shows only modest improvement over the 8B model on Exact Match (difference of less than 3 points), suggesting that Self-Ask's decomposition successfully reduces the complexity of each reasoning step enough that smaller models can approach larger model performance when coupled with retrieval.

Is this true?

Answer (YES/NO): NO